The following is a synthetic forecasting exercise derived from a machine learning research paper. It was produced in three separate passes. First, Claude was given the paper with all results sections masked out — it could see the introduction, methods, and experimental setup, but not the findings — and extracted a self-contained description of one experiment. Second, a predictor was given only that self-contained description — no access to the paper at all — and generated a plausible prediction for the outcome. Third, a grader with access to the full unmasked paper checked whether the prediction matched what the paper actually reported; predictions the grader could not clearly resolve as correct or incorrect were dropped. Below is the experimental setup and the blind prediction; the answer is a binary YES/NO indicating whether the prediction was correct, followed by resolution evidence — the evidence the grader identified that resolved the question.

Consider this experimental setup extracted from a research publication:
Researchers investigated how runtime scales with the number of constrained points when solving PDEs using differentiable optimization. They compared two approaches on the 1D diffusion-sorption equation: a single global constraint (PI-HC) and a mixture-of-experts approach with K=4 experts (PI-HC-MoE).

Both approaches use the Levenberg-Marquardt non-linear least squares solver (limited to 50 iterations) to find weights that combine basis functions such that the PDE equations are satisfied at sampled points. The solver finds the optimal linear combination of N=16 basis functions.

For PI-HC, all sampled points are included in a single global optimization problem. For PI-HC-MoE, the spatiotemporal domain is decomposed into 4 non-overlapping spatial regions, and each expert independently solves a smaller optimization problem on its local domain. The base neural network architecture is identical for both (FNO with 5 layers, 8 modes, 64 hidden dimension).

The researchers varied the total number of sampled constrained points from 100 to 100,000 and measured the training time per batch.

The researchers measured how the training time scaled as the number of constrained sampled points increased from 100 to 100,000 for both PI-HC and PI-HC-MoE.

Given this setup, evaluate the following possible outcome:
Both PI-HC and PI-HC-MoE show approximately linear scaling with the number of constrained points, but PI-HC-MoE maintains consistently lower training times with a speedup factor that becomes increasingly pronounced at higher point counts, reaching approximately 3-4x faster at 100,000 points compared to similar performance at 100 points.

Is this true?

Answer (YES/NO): NO